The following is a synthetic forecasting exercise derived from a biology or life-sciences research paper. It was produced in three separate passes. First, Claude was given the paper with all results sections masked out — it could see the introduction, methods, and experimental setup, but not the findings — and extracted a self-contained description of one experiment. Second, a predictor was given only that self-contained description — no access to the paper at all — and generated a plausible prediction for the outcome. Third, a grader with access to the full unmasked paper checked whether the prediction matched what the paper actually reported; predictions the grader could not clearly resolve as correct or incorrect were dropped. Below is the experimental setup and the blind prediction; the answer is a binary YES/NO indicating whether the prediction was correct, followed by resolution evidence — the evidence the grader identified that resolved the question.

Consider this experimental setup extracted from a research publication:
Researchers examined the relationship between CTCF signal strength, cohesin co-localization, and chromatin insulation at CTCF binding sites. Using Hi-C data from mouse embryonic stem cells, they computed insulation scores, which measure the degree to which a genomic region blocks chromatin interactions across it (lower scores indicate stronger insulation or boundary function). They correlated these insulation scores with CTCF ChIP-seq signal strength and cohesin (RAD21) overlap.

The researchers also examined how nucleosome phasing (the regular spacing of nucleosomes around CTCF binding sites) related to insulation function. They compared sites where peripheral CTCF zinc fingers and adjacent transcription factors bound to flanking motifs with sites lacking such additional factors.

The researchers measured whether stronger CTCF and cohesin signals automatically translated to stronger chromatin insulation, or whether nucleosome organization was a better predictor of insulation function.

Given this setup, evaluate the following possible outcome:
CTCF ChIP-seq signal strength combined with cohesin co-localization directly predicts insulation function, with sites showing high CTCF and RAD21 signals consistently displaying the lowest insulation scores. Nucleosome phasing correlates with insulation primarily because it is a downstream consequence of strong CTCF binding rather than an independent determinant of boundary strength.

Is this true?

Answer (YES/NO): NO